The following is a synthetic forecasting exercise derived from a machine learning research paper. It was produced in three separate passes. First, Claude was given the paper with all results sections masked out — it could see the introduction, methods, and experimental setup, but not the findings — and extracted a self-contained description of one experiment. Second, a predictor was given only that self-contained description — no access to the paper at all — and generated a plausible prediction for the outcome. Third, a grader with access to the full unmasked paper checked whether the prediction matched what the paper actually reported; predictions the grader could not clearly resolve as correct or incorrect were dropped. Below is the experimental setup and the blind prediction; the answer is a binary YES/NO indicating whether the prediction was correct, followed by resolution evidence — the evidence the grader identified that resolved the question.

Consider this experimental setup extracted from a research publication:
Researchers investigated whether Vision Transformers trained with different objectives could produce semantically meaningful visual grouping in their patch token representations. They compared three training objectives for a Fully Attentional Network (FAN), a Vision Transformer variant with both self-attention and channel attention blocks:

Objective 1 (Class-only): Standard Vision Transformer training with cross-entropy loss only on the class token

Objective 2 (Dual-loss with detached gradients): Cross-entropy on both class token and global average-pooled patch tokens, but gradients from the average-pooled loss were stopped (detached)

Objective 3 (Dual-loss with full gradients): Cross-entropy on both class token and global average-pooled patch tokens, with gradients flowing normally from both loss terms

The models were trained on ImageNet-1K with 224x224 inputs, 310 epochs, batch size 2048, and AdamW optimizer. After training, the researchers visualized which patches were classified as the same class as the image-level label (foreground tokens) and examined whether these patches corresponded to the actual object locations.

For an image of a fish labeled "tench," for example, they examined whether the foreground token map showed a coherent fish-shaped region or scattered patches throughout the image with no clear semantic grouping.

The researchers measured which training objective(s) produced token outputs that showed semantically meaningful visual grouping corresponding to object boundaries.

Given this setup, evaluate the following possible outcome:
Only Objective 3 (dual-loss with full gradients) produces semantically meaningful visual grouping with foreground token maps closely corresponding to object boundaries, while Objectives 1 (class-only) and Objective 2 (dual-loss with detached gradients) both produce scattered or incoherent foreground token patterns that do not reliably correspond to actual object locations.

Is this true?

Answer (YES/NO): YES